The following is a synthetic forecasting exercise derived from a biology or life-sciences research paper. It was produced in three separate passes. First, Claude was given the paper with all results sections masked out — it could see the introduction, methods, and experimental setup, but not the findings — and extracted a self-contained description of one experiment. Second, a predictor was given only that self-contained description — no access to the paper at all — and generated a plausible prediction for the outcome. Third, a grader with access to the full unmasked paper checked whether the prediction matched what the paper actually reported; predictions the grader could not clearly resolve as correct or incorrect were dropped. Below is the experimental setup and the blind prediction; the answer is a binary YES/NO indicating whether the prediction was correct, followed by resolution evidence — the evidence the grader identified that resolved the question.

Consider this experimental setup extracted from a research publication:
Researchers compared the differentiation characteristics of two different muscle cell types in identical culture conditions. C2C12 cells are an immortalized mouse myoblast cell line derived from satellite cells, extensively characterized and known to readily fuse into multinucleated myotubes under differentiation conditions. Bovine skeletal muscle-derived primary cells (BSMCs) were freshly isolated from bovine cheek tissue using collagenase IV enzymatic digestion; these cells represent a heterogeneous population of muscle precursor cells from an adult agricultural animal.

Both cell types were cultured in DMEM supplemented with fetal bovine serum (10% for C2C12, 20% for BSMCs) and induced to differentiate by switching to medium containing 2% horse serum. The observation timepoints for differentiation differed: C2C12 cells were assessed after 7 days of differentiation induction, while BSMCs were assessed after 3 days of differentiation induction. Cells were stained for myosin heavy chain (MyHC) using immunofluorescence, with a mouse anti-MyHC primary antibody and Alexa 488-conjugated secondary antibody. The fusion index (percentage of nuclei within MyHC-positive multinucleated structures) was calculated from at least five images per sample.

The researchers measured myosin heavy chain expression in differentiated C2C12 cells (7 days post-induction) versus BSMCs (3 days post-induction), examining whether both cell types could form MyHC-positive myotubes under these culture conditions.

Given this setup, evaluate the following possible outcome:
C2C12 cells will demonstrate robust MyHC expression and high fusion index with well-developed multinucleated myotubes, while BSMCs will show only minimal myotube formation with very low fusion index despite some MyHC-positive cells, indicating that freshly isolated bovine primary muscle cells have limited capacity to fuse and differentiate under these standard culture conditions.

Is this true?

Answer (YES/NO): NO